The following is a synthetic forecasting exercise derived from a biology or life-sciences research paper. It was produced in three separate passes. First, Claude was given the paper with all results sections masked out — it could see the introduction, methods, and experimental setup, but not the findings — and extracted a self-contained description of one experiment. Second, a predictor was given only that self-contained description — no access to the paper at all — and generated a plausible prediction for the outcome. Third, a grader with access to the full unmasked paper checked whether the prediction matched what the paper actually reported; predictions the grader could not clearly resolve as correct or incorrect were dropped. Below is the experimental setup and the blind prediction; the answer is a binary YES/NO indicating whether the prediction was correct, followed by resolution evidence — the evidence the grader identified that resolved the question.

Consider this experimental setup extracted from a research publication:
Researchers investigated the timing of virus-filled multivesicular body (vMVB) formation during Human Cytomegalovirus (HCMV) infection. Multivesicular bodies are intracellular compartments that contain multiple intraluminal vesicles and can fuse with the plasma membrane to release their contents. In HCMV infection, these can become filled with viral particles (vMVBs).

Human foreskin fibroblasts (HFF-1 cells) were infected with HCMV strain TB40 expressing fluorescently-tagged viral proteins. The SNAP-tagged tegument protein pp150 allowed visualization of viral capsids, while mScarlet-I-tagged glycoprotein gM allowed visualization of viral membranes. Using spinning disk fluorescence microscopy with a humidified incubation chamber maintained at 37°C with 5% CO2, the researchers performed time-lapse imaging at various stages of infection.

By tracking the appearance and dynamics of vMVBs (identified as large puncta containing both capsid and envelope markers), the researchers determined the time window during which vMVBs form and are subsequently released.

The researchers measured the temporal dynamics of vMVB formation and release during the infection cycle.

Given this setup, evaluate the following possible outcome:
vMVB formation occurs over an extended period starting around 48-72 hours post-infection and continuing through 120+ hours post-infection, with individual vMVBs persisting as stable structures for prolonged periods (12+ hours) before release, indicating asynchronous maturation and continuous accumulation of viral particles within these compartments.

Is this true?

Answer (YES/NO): NO